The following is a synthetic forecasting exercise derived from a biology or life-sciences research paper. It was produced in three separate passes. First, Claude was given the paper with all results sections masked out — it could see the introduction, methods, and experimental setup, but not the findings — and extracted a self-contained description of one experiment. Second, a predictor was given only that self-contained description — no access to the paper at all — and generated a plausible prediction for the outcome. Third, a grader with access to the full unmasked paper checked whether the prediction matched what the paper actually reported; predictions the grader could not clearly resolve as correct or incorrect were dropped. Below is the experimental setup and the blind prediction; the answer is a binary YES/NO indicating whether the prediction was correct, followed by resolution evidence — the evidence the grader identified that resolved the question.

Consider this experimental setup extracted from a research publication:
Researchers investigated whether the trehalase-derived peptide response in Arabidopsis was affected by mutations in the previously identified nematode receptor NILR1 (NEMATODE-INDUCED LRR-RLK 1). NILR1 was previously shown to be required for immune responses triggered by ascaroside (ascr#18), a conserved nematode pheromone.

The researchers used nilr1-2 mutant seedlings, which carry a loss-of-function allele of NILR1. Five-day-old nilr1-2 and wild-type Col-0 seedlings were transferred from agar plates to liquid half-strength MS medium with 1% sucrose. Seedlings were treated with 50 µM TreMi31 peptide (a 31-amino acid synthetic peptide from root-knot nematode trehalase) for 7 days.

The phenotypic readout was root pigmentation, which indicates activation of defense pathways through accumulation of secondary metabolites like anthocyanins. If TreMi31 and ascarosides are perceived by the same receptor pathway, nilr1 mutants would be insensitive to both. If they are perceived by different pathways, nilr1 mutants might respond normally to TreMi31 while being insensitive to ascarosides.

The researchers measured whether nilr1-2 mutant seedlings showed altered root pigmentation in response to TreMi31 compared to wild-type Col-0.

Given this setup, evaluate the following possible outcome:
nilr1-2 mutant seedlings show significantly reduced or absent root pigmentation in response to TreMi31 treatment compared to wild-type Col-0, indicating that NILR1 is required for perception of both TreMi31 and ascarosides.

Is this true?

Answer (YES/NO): NO